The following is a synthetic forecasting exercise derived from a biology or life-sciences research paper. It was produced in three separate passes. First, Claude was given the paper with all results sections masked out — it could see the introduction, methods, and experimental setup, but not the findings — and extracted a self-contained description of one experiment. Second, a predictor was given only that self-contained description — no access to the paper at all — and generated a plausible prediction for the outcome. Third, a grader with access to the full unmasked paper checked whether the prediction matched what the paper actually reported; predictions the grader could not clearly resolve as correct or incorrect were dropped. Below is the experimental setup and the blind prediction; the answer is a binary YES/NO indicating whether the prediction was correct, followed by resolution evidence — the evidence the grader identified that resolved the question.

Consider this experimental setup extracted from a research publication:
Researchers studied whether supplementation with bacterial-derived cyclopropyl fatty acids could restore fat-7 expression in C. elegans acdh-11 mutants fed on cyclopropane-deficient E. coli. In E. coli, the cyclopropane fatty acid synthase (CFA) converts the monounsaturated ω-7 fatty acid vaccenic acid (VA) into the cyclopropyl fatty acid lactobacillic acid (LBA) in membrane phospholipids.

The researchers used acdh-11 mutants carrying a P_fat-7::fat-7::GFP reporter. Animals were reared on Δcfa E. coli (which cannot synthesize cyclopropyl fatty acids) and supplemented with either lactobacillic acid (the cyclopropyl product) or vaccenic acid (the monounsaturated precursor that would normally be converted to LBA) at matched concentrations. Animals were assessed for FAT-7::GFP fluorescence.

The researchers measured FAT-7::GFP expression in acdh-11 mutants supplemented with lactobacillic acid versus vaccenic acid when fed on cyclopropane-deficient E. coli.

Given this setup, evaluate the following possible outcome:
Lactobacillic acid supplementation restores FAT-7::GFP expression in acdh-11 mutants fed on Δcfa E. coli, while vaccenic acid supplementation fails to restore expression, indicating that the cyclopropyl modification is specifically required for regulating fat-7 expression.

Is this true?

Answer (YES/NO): YES